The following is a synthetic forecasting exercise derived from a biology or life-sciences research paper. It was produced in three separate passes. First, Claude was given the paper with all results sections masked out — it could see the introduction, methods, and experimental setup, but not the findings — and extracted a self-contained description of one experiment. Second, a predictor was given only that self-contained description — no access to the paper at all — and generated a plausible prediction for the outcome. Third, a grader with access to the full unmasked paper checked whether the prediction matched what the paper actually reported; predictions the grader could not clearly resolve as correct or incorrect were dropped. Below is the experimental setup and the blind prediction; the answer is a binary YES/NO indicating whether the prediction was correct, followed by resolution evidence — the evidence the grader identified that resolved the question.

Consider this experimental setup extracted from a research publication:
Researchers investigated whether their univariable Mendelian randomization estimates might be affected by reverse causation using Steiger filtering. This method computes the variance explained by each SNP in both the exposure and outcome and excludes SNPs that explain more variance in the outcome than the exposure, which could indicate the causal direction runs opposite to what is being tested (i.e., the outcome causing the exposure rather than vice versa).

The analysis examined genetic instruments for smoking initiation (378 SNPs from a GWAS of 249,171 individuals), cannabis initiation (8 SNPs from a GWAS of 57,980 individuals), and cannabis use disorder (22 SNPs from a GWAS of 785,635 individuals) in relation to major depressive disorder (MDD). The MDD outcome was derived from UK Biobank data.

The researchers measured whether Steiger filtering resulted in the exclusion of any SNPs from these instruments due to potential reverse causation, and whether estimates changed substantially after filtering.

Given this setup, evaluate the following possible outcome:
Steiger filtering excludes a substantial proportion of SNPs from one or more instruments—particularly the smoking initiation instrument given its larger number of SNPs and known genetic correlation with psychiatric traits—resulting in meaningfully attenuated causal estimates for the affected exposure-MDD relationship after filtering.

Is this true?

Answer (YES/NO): YES